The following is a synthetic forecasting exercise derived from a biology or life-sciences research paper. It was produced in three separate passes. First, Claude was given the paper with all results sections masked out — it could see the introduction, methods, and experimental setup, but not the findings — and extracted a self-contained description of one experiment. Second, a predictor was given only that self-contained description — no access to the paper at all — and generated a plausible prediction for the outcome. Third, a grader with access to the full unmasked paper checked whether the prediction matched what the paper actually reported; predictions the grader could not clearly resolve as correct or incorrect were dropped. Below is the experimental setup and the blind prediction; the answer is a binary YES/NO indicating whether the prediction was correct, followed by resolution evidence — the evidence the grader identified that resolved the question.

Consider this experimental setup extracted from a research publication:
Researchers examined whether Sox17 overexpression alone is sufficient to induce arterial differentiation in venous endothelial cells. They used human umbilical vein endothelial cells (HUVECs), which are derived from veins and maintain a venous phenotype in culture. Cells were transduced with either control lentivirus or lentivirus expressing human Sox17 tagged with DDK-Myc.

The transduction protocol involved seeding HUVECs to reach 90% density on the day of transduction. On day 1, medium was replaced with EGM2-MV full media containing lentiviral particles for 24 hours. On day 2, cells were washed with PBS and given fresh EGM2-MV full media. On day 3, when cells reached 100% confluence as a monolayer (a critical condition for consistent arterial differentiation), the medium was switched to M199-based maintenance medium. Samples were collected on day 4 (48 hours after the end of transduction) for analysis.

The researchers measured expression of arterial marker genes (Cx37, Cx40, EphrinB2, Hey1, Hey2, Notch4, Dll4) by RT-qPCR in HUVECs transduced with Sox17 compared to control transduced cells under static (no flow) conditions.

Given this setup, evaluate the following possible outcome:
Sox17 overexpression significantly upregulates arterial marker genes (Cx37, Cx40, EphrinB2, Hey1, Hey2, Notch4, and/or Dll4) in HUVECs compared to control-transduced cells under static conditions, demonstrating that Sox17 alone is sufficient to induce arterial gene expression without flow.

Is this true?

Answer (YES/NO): YES